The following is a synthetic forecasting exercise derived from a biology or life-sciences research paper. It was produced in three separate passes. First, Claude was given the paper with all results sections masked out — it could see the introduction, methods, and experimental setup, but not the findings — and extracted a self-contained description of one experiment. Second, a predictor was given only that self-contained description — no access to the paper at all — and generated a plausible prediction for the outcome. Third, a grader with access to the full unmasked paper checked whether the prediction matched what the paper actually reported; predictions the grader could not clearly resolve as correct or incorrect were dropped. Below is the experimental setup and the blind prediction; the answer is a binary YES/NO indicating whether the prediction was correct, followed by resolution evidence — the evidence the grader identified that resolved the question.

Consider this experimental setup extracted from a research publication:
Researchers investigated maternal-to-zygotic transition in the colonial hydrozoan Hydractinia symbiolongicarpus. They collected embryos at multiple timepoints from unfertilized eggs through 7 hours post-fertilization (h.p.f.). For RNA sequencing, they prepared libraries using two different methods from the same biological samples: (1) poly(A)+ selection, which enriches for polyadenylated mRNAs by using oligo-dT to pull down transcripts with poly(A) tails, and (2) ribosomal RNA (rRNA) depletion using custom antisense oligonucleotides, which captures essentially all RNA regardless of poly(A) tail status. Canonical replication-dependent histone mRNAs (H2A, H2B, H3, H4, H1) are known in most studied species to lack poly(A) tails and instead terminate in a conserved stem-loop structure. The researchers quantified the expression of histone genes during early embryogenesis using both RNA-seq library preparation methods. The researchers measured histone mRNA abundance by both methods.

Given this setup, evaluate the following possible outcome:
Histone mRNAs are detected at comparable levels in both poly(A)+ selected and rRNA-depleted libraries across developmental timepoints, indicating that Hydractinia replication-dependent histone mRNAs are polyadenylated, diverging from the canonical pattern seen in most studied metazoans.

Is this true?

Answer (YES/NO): NO